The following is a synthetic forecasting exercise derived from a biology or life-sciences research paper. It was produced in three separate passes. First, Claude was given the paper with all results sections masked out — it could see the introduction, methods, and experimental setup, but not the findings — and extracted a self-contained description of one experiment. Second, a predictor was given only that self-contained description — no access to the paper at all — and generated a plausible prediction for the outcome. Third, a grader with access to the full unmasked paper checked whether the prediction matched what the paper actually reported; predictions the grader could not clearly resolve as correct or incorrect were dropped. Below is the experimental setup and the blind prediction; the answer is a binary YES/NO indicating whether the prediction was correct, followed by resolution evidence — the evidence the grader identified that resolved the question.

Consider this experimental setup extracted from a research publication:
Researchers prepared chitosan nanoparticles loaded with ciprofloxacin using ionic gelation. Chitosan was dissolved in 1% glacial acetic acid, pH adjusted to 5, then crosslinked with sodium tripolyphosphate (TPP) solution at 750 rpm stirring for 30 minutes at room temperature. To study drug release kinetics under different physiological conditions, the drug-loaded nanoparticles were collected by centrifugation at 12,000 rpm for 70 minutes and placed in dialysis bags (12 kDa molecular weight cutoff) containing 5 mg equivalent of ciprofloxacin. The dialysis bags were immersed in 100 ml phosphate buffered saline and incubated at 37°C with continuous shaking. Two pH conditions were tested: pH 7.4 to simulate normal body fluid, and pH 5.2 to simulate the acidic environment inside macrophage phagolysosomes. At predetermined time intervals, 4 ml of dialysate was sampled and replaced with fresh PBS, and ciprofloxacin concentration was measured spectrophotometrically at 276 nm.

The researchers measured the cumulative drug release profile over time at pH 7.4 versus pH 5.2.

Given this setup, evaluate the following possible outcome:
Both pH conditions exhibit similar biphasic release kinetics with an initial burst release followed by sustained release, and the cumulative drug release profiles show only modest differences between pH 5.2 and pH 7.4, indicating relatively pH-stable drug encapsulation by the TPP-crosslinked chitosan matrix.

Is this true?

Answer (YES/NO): NO